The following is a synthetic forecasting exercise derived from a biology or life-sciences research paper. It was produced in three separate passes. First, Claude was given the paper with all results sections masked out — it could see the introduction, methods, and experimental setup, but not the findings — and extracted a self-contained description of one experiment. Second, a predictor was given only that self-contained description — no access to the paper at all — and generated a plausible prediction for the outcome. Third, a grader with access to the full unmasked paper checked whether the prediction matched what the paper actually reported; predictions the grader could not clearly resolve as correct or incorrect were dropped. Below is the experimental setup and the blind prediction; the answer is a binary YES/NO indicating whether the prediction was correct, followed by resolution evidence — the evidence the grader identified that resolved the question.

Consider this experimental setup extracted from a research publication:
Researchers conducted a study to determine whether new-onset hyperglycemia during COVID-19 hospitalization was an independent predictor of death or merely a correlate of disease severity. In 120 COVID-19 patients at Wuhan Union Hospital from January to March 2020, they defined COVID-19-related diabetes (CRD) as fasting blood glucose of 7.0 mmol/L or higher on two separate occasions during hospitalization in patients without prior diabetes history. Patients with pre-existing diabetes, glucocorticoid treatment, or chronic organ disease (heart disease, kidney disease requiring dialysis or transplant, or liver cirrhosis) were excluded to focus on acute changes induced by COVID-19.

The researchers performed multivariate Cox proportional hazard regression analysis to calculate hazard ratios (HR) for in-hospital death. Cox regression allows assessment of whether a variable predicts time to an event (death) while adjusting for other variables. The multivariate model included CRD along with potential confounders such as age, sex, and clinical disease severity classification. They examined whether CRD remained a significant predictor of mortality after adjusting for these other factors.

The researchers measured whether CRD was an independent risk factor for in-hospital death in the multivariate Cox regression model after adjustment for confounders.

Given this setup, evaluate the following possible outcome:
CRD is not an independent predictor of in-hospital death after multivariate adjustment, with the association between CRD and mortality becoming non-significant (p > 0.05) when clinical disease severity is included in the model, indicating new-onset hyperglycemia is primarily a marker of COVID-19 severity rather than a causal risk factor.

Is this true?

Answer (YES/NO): NO